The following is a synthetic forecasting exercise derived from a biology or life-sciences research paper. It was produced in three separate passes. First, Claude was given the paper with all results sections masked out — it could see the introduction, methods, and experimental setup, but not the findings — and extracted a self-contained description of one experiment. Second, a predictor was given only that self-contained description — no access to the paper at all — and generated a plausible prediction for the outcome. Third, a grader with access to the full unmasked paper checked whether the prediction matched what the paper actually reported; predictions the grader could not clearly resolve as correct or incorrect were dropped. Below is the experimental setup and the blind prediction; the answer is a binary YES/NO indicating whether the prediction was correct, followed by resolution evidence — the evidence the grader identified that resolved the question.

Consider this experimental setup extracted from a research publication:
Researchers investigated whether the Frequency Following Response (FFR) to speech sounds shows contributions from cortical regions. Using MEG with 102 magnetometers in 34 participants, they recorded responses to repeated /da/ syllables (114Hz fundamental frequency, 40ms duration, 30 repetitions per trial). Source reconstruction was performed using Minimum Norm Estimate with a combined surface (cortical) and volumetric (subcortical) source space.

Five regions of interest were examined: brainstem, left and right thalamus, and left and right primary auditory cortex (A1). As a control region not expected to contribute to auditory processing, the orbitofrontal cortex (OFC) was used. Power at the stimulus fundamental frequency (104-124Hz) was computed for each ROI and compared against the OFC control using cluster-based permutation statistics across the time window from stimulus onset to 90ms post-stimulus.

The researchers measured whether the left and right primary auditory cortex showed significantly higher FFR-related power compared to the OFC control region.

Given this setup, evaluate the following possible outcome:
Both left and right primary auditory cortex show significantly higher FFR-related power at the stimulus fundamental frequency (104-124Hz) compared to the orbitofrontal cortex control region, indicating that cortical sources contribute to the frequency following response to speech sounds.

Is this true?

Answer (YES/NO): YES